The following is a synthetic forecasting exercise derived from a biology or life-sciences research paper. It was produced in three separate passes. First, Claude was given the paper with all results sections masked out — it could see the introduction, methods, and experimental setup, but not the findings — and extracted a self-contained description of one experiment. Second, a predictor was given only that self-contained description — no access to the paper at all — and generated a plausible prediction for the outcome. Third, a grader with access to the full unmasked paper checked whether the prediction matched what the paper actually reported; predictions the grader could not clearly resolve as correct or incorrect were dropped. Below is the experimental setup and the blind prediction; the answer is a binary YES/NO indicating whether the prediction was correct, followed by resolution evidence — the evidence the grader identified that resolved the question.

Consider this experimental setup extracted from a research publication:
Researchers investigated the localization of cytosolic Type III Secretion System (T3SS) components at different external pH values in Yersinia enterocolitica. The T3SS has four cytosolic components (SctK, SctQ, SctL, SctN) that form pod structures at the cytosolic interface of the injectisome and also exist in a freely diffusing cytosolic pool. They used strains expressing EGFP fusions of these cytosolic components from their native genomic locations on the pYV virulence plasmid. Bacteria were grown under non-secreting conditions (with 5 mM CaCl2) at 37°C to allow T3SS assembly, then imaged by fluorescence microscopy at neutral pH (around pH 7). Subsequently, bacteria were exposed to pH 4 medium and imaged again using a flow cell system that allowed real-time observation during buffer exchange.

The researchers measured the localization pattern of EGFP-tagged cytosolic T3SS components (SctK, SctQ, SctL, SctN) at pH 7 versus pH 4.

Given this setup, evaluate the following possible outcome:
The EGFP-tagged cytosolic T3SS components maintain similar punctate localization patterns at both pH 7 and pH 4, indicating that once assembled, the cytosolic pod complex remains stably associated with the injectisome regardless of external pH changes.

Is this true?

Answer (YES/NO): NO